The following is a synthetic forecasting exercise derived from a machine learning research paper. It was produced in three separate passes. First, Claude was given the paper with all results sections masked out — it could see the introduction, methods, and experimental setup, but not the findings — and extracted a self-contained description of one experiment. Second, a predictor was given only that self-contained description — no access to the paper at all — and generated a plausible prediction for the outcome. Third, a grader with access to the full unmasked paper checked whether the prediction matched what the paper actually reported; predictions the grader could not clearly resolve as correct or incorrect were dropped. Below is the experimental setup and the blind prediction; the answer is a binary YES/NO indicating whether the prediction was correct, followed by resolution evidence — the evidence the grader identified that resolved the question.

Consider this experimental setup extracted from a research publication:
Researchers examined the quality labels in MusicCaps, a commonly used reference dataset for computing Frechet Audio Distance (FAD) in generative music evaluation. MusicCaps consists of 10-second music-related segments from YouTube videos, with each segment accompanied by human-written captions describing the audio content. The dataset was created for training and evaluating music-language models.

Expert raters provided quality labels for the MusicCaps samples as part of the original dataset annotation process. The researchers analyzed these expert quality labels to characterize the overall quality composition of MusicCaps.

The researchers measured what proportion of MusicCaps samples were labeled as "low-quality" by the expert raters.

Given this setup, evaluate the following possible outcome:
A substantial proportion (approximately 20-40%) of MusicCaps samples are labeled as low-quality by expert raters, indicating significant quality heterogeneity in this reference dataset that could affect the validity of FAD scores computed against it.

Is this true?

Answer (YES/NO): YES